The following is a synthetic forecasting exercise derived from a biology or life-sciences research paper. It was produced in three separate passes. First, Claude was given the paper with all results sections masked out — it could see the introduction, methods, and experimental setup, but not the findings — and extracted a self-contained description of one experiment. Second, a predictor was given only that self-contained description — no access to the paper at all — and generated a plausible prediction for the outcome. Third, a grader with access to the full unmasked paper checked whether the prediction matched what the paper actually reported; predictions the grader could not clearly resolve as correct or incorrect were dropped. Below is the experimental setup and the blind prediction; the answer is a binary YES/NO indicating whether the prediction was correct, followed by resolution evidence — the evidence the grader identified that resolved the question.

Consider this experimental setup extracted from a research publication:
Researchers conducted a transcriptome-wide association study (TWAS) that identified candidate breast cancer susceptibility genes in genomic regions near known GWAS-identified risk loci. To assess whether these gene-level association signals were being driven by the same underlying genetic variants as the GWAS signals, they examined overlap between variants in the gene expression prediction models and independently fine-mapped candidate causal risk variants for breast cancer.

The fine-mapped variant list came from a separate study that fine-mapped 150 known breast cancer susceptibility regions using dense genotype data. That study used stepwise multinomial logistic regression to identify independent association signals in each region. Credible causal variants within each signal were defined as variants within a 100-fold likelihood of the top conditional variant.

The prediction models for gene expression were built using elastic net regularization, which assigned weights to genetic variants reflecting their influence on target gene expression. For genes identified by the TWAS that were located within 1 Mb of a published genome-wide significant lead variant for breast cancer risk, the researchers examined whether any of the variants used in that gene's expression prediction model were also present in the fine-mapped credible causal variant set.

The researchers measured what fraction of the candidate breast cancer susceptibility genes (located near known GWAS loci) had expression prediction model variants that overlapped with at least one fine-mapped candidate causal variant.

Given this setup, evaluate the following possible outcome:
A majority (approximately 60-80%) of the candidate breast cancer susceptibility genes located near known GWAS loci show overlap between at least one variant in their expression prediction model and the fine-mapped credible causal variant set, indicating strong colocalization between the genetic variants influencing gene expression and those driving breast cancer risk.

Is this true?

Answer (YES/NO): NO